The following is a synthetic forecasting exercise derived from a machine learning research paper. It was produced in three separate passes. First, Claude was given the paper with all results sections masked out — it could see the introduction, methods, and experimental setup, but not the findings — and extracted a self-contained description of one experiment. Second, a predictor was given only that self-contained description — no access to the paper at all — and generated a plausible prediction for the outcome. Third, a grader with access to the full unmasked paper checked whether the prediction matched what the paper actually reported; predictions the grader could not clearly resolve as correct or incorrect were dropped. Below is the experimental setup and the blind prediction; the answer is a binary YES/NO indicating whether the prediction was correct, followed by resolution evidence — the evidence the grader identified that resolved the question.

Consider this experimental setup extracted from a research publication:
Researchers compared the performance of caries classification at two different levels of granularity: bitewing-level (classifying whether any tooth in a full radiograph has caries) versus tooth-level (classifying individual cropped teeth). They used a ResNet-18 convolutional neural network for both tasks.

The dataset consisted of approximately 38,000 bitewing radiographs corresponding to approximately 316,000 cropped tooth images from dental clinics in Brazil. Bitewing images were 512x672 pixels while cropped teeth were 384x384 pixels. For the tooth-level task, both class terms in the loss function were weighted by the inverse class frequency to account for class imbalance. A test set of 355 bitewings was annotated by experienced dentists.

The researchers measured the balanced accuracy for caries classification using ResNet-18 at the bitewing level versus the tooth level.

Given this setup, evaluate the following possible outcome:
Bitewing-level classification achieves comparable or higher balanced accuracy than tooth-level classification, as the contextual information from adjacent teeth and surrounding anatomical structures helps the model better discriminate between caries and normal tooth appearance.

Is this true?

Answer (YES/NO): NO